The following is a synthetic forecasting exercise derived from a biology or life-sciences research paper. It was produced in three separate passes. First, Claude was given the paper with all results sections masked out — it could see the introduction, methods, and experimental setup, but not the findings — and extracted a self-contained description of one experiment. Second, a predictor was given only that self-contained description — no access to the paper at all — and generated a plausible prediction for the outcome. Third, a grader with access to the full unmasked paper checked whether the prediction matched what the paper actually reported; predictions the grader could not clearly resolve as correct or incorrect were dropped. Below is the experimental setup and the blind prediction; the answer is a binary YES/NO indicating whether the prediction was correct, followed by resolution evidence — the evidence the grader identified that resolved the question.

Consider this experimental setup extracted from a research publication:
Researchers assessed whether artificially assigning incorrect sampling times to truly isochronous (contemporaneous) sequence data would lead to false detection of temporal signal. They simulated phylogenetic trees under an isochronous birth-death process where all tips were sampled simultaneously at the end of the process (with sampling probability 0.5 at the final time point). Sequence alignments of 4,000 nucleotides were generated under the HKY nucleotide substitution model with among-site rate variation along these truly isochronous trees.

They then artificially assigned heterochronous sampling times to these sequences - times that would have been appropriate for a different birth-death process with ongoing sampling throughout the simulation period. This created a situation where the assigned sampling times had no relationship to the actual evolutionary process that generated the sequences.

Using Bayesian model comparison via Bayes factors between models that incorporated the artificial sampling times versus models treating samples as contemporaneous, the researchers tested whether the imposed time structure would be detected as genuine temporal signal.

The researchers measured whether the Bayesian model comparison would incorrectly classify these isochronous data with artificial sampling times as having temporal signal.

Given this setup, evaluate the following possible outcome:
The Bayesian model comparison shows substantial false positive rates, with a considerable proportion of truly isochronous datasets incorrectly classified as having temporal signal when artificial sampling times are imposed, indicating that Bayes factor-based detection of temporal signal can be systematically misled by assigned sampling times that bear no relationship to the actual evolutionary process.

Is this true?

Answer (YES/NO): NO